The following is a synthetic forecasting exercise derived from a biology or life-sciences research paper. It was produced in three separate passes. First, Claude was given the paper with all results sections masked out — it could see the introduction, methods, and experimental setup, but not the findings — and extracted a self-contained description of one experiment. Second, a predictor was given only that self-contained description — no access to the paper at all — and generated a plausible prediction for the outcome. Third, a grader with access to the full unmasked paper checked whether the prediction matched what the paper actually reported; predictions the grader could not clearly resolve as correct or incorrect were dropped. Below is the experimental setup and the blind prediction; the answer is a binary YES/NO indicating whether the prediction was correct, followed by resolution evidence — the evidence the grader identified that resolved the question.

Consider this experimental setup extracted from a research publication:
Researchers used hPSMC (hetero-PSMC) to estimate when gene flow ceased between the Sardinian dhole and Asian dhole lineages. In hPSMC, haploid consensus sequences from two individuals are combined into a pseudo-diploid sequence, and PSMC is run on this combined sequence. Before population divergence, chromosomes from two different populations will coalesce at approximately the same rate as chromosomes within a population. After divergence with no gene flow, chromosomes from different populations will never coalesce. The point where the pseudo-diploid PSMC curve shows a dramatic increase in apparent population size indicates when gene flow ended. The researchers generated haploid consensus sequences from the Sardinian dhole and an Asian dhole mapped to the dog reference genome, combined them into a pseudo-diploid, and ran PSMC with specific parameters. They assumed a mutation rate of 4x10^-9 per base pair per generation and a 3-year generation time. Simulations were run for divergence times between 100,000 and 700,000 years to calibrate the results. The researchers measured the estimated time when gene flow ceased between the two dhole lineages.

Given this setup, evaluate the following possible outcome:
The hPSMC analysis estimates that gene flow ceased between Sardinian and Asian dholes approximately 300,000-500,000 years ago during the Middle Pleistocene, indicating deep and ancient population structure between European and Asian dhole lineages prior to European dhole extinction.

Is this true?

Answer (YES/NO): YES